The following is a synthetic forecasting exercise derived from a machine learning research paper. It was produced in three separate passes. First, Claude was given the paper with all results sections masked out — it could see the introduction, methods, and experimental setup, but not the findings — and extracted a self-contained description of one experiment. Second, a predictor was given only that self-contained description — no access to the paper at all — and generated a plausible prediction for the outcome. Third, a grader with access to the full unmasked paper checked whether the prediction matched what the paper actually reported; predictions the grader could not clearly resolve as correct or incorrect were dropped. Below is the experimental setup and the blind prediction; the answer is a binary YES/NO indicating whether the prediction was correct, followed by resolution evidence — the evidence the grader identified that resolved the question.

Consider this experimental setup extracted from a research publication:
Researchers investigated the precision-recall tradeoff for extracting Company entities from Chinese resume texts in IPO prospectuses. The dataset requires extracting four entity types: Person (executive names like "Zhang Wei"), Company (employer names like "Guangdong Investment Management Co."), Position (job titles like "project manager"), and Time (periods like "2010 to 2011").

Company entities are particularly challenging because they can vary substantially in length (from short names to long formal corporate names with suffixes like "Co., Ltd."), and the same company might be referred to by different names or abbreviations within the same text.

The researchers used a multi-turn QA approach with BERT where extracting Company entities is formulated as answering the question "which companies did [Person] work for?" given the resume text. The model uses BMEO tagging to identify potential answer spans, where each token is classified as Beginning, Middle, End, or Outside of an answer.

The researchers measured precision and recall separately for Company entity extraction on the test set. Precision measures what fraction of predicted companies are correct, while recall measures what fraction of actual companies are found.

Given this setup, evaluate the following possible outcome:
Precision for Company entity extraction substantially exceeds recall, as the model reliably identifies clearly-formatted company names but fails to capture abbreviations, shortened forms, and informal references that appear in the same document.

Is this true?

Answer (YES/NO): NO